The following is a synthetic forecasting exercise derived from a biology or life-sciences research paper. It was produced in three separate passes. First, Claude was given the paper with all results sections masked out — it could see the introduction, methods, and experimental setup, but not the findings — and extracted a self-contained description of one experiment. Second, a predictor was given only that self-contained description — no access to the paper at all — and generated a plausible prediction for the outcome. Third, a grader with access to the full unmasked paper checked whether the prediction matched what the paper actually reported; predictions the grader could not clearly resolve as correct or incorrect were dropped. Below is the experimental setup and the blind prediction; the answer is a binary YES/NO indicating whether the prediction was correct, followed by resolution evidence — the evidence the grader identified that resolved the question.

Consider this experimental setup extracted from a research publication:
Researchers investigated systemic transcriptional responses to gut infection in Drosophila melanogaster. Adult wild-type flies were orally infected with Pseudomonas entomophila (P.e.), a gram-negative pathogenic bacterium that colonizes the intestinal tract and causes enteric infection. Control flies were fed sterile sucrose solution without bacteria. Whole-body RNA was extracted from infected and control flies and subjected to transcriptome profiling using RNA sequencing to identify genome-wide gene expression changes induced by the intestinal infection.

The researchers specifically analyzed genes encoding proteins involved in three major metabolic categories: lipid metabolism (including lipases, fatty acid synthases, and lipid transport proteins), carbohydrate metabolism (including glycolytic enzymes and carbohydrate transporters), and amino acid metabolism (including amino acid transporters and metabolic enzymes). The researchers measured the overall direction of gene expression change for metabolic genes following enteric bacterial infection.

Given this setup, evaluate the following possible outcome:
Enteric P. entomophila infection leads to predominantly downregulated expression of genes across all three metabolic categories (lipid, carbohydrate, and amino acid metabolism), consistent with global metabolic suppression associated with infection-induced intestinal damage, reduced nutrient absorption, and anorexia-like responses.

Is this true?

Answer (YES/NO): NO